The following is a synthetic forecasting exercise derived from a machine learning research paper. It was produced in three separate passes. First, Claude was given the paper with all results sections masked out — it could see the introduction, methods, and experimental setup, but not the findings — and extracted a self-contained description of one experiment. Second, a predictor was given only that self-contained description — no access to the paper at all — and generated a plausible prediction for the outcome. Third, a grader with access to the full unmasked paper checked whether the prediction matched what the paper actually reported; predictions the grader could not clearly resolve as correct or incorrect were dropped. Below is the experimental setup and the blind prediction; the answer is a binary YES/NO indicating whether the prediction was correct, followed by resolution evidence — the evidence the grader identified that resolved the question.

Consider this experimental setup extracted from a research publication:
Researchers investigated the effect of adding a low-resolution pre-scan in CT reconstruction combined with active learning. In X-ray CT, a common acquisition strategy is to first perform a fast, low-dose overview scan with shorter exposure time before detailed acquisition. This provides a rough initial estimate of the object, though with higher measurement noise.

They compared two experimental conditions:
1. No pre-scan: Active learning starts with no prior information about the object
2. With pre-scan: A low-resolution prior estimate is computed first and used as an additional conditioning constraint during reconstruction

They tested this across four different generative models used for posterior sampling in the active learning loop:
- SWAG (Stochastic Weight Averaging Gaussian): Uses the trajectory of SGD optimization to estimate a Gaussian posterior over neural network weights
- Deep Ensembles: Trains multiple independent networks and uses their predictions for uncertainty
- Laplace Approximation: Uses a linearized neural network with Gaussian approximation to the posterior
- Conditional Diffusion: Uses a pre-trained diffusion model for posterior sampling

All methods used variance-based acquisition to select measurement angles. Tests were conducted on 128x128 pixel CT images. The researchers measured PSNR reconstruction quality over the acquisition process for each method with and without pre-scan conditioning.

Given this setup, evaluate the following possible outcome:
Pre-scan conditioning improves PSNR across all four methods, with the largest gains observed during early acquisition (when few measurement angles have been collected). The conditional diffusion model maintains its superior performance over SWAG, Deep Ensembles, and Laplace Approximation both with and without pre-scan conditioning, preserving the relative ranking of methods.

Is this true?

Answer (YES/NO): NO